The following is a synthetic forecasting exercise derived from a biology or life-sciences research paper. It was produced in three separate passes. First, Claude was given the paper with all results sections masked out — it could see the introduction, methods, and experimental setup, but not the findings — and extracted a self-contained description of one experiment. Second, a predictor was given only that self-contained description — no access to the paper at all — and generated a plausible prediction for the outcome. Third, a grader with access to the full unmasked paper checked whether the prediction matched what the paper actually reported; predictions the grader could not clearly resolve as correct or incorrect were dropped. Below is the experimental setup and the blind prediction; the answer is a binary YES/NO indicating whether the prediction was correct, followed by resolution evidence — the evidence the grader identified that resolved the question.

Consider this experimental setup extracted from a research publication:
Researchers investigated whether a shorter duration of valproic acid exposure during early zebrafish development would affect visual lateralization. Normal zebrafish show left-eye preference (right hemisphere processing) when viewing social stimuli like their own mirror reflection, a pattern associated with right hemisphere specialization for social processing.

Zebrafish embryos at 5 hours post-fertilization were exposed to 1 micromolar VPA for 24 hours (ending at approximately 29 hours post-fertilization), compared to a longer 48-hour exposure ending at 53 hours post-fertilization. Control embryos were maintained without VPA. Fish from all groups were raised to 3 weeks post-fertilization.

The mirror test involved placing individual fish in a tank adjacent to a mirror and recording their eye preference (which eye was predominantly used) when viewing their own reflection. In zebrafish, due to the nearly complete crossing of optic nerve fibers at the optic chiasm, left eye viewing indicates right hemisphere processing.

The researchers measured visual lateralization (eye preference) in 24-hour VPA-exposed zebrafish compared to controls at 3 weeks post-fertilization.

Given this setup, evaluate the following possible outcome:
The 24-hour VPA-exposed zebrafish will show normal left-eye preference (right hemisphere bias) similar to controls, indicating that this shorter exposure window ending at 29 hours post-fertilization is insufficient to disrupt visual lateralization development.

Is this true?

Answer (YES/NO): NO